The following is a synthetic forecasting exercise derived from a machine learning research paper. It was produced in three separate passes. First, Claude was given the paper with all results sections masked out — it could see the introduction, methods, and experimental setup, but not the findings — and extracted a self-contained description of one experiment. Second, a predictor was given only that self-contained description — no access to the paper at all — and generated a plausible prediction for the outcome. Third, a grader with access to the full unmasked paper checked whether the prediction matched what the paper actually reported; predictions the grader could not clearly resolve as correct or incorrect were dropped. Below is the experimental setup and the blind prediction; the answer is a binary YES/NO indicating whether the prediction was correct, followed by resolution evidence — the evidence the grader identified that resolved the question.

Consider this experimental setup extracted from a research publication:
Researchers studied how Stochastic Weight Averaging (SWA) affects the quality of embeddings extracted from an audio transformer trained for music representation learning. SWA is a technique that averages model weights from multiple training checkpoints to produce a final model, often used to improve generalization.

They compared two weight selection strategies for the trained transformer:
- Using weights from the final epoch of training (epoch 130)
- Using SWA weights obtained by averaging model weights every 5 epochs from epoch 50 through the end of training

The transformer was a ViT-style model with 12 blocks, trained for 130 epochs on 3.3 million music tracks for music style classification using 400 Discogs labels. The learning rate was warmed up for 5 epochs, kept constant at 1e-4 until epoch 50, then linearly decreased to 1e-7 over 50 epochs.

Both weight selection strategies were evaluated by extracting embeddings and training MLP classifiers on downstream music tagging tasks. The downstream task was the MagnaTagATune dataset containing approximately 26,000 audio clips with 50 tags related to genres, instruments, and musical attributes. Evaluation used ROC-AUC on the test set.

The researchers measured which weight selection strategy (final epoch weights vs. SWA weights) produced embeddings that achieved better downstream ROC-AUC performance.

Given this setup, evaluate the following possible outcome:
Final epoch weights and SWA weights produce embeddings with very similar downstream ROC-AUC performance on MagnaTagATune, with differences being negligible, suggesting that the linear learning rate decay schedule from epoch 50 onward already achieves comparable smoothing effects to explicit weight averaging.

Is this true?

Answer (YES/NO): NO